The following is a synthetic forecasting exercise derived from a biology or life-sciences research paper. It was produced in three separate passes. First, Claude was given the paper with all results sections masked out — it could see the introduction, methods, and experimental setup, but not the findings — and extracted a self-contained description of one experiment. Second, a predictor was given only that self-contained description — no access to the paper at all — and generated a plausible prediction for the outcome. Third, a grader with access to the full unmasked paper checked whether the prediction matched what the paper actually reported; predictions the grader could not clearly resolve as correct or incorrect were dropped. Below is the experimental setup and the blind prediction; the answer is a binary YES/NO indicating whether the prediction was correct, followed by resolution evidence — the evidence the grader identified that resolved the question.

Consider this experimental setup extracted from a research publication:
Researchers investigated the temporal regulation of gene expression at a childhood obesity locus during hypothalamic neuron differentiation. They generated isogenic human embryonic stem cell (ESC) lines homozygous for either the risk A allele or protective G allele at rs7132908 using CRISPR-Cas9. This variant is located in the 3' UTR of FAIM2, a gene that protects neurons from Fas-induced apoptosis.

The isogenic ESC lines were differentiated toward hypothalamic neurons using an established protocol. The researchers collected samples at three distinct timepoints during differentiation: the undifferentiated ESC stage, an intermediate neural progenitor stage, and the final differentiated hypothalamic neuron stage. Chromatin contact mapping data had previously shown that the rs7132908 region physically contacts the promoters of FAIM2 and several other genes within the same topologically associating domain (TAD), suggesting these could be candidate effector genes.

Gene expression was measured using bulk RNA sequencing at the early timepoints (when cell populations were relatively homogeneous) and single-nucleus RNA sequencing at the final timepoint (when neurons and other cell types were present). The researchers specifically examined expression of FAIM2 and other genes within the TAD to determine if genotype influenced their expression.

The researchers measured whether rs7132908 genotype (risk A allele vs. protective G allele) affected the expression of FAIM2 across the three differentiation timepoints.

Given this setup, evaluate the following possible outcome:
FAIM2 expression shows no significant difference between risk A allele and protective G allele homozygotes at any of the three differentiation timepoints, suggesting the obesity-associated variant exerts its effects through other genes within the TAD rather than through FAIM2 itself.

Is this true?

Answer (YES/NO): NO